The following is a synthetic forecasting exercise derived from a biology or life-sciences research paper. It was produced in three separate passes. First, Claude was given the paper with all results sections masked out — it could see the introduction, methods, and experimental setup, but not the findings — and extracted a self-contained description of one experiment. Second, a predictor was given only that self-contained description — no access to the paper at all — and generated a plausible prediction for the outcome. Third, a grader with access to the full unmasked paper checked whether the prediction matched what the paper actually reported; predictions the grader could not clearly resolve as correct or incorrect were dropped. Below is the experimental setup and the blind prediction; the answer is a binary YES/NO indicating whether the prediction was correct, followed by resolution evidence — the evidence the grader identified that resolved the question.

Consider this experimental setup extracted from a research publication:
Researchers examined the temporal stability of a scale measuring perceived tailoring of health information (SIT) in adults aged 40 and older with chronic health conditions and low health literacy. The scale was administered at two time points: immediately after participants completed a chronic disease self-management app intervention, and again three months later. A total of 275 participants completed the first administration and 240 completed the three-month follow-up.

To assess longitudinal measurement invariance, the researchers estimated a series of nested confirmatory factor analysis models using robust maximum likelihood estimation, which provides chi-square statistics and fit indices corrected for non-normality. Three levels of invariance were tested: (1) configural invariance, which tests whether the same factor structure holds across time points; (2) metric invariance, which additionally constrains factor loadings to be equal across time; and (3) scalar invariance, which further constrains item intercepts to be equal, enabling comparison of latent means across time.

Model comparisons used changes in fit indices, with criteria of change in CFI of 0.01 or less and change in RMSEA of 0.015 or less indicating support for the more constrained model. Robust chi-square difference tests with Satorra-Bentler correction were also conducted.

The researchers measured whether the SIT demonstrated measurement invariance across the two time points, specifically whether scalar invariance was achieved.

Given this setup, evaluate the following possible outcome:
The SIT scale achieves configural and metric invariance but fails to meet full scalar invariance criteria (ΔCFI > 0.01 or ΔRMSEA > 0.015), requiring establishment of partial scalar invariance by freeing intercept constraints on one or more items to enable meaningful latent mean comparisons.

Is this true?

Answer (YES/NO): NO